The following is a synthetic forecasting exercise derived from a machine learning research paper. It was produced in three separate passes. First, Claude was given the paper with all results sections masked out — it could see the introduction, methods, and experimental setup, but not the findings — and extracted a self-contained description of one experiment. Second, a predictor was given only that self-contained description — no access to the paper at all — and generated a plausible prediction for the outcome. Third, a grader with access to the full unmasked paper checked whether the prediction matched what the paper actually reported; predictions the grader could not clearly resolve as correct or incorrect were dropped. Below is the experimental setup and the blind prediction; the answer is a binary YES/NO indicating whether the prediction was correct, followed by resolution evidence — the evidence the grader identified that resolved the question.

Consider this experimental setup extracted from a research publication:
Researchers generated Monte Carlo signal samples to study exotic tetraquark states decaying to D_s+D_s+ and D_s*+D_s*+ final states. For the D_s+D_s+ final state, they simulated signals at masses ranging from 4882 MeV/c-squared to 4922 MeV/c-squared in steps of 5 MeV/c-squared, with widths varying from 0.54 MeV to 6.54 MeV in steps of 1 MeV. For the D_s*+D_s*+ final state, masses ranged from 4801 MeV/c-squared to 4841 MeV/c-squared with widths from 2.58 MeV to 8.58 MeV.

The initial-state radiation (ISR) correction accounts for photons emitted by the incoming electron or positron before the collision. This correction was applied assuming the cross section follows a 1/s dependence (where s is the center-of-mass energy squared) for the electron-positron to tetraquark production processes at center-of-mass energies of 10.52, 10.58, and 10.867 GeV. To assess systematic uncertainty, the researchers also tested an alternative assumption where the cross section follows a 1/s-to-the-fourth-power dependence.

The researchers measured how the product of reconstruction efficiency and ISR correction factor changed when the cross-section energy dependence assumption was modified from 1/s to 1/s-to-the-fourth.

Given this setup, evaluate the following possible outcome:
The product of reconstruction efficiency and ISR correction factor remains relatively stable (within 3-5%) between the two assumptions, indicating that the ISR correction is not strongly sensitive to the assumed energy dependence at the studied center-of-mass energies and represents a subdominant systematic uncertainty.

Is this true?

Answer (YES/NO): NO